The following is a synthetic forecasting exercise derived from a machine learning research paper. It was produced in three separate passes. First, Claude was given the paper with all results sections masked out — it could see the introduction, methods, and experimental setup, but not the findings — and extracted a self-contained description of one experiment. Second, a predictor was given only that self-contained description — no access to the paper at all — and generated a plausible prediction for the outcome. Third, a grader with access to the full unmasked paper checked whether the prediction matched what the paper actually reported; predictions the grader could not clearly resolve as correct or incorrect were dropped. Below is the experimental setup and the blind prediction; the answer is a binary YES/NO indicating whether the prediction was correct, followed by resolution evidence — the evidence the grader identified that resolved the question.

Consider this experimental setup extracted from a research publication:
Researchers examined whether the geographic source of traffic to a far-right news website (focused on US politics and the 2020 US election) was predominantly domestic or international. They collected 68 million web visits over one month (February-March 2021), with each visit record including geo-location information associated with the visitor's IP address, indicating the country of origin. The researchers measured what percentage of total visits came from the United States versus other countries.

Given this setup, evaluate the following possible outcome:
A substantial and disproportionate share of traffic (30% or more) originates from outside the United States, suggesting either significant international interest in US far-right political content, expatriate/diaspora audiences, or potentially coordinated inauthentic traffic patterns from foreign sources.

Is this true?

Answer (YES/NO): NO